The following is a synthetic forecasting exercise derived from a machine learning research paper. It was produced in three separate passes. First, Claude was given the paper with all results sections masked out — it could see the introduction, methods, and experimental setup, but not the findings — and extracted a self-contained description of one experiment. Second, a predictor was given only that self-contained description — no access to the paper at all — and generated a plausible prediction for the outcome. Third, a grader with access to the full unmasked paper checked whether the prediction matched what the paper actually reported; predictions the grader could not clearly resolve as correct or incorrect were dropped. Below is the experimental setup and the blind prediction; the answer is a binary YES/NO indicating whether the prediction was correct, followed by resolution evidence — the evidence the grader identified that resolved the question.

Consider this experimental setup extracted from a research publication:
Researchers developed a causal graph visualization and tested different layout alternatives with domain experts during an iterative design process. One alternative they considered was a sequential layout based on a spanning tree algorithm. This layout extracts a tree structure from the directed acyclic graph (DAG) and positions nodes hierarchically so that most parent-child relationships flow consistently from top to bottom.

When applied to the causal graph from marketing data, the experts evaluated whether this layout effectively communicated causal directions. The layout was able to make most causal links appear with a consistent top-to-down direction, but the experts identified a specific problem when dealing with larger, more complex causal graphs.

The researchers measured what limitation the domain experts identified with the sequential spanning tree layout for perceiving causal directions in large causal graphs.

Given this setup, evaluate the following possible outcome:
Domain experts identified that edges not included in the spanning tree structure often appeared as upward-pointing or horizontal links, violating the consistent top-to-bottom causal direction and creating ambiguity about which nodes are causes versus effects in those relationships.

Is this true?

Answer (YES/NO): NO